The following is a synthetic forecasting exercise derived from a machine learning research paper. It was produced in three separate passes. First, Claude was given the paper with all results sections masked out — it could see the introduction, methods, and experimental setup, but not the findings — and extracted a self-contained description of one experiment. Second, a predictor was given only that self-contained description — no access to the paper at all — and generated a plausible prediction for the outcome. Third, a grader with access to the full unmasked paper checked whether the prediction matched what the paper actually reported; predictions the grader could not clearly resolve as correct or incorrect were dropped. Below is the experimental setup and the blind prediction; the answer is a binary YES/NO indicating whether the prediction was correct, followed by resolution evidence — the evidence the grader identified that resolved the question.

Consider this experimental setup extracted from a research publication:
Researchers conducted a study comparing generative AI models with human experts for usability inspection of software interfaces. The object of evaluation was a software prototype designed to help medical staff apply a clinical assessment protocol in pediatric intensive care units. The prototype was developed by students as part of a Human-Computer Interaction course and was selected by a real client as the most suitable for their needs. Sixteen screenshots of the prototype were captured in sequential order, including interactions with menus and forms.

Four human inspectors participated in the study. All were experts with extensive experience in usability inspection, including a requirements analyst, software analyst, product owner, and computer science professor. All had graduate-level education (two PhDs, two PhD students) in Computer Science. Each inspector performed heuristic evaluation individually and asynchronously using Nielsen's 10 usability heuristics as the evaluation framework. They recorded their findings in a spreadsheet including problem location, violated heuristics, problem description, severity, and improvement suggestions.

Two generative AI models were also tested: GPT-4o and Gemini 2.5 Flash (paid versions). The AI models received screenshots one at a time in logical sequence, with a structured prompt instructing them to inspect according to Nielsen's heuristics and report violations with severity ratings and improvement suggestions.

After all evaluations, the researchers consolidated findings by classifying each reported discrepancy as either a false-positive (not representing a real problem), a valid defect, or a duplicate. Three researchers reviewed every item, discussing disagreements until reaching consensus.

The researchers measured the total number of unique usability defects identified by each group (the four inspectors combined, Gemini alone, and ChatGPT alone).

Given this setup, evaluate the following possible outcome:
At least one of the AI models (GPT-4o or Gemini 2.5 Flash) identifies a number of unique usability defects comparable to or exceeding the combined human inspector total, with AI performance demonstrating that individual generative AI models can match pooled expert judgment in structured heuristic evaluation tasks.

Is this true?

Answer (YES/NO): NO